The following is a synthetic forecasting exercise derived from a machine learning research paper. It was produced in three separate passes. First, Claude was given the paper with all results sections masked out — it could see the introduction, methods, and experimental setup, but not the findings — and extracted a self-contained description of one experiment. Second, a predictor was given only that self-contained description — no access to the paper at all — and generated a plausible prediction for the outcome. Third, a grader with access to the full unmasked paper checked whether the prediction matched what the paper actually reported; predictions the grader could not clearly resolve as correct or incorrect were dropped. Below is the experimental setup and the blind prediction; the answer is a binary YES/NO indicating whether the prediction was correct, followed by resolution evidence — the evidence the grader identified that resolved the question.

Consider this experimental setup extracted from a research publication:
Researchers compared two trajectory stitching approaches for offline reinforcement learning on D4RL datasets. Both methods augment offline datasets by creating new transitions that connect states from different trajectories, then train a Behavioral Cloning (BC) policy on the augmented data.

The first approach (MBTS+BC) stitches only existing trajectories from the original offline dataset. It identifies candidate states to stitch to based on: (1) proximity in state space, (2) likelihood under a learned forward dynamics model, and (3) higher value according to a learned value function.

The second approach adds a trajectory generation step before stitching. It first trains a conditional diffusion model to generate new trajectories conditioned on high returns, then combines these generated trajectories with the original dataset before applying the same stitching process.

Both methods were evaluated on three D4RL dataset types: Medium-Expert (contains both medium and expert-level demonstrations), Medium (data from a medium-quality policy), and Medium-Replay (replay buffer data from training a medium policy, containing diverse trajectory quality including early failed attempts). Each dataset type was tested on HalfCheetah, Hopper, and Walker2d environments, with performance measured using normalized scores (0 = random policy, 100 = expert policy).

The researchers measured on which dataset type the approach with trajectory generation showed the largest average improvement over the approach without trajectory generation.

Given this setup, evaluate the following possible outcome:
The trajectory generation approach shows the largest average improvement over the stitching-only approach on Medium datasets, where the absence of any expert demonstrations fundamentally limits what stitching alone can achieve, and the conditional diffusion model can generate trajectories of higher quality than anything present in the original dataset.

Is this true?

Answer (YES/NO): NO